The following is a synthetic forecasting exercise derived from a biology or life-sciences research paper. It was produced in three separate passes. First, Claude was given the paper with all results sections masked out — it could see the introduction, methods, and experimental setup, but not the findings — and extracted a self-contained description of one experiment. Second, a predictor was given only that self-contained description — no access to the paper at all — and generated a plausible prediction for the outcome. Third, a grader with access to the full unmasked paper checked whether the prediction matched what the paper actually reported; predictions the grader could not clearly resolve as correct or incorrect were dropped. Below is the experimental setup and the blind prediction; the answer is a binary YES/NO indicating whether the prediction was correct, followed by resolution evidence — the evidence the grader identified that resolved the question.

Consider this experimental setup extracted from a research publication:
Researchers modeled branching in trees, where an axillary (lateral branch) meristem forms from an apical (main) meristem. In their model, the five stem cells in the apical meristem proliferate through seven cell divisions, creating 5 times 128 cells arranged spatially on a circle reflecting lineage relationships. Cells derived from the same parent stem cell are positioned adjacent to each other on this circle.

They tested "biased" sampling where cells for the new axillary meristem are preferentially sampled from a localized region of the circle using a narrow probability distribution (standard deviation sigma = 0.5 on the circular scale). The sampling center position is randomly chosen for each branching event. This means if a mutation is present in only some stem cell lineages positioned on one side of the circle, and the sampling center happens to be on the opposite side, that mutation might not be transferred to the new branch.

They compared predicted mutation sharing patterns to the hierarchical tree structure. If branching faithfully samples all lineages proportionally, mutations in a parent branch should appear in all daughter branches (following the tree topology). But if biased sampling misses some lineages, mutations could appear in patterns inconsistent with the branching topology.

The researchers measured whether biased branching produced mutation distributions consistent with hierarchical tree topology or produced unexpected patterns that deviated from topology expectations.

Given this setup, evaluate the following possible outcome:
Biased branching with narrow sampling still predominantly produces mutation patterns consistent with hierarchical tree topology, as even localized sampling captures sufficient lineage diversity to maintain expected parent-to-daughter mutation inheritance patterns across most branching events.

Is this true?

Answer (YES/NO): YES